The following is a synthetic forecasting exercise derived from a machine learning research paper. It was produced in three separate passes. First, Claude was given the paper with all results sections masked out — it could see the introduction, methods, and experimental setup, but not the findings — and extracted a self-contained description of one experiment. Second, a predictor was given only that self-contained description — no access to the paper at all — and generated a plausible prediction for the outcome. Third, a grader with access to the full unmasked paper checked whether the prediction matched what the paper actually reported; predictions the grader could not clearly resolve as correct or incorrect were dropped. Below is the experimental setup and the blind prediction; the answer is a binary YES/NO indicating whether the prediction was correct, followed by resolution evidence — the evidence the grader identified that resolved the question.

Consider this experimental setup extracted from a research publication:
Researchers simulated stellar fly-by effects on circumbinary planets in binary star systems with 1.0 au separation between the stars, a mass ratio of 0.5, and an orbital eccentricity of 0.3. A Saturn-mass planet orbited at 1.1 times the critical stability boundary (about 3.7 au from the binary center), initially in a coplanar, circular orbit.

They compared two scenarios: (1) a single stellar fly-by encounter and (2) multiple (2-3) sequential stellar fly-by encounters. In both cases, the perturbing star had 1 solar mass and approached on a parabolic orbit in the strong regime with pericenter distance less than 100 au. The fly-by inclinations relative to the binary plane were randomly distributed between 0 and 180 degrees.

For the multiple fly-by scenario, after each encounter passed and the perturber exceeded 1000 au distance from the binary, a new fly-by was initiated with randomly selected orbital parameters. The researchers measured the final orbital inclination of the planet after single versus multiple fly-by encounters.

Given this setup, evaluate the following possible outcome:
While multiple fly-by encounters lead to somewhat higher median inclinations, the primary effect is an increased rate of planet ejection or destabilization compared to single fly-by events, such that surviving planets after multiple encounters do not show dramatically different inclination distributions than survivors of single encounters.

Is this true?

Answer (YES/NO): NO